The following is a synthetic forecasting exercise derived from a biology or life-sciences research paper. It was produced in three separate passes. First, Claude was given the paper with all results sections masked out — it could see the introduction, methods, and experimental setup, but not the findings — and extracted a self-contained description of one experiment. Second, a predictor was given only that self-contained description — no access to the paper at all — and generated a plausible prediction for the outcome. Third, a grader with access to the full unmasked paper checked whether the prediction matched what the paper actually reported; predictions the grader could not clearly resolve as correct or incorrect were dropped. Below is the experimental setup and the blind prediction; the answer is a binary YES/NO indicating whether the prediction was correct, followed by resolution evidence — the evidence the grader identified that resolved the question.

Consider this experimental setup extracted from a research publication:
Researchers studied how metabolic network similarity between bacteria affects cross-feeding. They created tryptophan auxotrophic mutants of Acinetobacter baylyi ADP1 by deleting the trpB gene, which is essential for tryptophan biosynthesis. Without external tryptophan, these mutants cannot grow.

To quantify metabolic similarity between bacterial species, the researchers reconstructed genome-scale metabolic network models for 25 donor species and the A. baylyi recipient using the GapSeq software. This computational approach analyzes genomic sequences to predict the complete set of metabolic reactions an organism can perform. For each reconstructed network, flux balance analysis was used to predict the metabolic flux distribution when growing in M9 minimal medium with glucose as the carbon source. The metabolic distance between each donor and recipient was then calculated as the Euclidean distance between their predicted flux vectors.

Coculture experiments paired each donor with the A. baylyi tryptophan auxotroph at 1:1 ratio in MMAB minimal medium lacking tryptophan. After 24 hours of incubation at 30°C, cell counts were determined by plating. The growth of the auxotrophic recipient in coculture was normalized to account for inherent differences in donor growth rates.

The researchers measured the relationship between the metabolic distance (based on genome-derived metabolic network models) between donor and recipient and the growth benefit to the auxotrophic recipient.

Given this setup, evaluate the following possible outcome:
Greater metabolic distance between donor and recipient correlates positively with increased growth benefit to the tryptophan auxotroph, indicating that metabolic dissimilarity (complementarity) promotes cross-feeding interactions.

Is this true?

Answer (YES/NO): YES